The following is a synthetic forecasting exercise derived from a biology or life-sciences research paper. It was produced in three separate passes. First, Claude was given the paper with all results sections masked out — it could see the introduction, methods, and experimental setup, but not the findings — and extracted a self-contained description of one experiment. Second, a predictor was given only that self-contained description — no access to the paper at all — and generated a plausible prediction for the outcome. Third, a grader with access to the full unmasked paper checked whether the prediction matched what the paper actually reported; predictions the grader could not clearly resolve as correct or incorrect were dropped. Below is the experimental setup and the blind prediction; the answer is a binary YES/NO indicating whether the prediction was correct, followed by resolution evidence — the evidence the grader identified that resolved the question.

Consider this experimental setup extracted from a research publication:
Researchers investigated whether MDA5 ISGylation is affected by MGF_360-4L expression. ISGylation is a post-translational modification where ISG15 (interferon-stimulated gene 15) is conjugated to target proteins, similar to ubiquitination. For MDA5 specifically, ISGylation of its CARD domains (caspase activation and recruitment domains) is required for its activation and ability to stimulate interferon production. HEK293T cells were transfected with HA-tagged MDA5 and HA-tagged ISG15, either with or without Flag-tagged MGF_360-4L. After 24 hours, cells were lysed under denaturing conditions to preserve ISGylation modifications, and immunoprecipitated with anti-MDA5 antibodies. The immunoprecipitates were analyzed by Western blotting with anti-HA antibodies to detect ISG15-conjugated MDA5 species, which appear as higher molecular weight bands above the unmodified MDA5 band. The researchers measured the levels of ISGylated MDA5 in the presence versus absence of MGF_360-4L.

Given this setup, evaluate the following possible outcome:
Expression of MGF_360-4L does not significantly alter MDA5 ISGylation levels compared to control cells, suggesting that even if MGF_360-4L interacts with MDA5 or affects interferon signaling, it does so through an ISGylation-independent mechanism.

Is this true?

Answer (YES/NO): NO